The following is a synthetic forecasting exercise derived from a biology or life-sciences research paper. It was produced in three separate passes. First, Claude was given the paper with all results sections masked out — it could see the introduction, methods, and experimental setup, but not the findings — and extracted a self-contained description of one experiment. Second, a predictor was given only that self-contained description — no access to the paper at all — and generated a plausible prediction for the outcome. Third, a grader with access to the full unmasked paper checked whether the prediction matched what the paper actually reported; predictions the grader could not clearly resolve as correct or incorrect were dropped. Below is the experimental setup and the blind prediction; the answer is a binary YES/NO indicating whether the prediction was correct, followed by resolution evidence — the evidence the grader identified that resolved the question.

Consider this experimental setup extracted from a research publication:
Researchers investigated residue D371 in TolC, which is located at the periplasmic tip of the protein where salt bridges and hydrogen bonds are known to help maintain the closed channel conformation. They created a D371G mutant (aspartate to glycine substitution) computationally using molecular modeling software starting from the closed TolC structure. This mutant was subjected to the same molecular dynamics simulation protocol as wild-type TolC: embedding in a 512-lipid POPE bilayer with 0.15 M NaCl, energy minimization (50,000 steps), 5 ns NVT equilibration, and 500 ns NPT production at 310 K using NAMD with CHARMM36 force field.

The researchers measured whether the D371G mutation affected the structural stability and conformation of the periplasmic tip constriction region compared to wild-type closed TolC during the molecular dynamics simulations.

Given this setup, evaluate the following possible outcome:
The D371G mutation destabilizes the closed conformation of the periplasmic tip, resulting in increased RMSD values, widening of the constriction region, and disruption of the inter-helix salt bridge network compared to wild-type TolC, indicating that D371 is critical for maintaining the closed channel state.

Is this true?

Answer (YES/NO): NO